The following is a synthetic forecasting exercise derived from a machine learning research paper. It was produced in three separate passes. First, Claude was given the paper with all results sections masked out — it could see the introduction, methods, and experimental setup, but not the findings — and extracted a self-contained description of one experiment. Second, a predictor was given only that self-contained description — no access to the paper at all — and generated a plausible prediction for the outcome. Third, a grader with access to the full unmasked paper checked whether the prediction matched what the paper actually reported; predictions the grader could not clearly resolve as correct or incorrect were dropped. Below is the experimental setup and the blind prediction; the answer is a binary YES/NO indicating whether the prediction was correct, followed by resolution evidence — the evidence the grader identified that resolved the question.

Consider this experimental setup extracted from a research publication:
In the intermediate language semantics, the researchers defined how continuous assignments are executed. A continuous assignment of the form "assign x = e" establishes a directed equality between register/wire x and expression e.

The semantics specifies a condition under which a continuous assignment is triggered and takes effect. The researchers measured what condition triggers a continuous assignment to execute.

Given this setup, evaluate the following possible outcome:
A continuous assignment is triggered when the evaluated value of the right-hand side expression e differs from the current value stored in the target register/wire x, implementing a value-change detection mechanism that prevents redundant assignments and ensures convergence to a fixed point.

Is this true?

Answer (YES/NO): NO